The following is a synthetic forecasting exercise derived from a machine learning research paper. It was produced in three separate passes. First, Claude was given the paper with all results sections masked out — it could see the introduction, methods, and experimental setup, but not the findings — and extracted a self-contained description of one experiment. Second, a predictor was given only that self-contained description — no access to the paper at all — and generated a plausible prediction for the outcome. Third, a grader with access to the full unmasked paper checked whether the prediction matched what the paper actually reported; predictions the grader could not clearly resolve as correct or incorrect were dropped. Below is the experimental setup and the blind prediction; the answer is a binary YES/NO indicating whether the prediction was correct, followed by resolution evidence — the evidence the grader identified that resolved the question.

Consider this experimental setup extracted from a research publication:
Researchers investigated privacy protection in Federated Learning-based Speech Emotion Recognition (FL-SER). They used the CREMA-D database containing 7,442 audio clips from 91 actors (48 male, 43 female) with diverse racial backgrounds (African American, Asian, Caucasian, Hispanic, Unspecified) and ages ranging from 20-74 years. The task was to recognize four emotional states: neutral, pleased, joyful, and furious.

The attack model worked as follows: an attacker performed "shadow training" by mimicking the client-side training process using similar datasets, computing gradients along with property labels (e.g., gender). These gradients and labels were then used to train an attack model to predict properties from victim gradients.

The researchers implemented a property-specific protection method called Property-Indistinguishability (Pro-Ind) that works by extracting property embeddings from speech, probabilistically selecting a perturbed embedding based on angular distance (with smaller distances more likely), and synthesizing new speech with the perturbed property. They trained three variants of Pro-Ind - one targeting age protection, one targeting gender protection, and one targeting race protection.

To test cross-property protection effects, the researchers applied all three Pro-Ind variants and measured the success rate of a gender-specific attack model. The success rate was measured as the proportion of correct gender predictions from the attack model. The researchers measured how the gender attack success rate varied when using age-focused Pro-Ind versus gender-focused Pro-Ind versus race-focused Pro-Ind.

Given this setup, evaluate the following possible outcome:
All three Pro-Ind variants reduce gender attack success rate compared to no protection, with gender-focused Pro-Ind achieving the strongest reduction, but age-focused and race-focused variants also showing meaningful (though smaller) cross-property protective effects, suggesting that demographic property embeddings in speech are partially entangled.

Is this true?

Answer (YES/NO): NO